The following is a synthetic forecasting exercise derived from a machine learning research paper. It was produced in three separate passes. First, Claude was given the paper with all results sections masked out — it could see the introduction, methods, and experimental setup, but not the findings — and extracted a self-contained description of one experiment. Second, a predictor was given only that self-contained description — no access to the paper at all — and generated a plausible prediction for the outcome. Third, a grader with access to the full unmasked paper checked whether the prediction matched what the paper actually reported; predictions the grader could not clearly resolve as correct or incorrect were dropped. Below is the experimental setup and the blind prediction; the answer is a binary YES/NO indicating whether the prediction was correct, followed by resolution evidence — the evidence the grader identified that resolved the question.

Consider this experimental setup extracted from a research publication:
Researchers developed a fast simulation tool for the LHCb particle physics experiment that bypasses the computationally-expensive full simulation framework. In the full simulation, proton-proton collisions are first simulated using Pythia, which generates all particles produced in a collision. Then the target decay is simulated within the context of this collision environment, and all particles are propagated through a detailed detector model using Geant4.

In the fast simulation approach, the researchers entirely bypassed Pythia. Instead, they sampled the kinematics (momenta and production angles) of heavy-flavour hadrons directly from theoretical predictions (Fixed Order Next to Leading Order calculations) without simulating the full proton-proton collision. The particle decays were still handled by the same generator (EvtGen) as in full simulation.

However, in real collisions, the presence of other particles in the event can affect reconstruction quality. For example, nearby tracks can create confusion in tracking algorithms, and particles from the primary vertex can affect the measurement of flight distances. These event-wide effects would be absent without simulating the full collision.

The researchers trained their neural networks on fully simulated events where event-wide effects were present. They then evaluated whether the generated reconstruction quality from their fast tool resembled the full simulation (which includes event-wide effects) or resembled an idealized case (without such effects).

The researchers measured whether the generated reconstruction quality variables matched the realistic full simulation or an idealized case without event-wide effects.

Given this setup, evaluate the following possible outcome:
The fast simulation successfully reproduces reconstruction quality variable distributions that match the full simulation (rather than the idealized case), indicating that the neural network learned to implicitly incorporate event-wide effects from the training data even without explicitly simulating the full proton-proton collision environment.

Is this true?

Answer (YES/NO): YES